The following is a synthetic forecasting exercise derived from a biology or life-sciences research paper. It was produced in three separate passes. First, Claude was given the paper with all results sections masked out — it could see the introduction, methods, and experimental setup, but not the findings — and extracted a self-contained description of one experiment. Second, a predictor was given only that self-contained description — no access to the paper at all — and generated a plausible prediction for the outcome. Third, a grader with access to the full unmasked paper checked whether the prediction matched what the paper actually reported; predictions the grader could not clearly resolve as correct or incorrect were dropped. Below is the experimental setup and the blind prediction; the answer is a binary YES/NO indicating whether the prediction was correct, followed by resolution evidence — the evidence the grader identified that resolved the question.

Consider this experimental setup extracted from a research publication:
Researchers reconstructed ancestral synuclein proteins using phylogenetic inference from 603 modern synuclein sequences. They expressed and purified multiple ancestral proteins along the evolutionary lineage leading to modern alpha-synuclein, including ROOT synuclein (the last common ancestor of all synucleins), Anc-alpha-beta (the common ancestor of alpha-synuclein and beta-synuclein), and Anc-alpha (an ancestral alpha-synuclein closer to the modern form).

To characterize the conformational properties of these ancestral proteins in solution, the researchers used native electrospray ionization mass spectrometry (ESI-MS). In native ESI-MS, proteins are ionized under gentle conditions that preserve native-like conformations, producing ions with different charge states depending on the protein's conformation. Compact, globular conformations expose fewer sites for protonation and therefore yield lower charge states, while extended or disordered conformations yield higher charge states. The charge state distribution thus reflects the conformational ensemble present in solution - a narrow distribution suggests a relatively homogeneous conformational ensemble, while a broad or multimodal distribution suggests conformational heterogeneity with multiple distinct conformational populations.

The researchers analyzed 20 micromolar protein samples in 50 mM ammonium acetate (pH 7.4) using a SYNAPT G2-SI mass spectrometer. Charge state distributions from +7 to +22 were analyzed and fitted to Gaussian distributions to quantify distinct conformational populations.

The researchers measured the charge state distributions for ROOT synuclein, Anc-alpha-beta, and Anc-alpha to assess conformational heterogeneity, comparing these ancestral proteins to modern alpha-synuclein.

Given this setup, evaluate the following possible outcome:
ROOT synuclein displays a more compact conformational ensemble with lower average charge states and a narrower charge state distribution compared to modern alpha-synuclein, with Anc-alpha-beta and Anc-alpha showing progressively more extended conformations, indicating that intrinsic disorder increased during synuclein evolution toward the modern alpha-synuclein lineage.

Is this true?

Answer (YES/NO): NO